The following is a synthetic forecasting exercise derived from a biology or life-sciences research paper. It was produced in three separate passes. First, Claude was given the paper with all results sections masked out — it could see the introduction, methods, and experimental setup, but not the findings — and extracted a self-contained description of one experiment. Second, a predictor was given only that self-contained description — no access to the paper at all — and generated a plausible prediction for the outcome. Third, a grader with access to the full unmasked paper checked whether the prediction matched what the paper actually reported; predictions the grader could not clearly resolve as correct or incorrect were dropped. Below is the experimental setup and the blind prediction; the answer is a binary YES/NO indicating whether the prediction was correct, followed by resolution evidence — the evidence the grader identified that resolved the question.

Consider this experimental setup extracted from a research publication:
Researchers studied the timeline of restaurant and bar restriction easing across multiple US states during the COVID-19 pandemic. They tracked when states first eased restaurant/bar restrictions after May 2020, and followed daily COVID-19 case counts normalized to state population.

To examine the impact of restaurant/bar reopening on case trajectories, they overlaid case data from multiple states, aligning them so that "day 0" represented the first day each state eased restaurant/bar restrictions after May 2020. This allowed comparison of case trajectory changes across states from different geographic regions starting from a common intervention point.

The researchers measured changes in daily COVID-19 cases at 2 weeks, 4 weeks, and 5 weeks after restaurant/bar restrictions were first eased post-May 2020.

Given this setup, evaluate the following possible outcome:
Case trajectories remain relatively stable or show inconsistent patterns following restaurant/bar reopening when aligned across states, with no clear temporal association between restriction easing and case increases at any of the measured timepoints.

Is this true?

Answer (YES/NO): NO